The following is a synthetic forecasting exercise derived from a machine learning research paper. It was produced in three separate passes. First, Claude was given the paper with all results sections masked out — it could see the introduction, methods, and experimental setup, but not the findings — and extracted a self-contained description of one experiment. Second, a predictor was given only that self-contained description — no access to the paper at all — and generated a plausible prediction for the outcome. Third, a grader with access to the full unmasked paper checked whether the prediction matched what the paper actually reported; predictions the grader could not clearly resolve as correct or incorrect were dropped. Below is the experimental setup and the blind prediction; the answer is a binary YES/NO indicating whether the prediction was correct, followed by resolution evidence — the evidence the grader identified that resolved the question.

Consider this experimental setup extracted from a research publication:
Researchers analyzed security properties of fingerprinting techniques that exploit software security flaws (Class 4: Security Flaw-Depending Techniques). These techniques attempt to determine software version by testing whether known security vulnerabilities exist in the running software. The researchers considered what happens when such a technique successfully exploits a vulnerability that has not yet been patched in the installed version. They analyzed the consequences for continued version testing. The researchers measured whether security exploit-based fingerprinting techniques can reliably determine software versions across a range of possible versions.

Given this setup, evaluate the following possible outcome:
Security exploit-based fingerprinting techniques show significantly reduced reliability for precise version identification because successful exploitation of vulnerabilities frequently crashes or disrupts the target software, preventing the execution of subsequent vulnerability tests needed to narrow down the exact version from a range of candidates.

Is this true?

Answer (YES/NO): YES